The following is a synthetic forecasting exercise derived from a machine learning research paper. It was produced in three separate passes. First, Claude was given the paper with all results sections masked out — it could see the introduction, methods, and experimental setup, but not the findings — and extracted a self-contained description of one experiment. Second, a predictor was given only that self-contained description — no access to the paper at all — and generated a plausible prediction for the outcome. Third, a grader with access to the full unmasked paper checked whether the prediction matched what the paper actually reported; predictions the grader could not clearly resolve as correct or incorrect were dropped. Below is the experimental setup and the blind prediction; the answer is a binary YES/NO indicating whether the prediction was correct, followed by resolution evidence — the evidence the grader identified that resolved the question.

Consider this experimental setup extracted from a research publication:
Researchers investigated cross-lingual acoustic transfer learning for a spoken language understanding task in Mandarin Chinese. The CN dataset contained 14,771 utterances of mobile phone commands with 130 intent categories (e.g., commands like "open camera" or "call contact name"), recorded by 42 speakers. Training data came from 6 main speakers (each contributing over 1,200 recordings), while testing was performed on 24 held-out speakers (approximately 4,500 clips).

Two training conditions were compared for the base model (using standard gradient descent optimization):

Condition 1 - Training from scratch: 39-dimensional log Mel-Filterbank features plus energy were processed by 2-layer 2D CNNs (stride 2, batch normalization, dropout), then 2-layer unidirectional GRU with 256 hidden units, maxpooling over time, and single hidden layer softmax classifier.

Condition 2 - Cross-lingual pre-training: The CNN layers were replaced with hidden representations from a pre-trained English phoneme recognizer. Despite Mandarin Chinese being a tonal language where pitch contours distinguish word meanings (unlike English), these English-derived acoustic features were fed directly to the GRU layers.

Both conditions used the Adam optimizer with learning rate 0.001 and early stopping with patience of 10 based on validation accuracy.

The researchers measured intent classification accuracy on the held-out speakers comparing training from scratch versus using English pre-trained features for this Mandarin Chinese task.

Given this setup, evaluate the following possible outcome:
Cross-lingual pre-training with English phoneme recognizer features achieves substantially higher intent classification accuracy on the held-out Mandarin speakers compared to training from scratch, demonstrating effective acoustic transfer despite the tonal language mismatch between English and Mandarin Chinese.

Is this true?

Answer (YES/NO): YES